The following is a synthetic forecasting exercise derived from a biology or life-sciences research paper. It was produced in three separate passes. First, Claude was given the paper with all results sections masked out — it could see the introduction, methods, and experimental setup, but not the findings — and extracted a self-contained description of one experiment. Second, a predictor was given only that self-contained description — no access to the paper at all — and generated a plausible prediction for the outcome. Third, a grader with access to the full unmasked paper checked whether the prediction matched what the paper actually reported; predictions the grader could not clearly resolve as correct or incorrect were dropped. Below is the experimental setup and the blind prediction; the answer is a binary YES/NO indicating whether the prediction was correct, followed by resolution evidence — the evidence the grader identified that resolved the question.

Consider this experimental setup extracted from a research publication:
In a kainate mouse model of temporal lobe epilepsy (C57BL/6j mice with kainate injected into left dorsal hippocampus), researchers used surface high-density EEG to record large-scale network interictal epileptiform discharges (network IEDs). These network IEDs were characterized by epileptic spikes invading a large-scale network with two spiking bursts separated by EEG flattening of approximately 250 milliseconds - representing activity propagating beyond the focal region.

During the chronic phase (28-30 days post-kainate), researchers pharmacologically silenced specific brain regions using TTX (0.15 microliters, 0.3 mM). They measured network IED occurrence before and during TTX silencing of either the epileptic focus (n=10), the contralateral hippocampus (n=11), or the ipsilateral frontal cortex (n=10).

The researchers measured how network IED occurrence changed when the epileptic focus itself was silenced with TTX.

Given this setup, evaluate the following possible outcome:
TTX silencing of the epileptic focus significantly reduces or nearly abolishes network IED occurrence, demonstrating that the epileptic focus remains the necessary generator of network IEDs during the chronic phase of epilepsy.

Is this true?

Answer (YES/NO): NO